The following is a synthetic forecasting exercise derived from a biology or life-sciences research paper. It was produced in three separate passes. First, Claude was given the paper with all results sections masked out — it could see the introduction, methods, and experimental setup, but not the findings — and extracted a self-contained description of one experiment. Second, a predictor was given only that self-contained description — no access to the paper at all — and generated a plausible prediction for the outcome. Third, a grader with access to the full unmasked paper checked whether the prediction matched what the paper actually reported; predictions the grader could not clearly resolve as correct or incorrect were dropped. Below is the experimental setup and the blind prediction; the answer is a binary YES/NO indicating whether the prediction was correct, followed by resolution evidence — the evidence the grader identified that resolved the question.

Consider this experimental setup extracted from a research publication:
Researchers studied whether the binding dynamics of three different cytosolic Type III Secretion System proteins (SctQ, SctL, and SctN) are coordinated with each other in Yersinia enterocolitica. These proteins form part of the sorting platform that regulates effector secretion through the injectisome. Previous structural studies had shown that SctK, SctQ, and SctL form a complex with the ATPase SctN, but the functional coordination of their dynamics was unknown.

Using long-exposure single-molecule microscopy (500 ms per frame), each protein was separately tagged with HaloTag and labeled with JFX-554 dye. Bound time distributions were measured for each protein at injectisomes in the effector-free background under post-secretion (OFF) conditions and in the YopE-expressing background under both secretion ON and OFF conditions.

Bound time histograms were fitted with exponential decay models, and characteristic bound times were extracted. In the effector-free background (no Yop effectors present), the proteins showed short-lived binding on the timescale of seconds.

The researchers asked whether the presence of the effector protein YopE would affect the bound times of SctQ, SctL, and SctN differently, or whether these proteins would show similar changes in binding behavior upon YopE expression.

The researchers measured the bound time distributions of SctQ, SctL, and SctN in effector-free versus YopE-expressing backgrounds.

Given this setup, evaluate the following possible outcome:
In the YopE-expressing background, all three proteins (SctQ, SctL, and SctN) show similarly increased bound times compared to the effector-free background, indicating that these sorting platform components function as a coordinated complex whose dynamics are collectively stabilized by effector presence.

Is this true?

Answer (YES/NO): NO